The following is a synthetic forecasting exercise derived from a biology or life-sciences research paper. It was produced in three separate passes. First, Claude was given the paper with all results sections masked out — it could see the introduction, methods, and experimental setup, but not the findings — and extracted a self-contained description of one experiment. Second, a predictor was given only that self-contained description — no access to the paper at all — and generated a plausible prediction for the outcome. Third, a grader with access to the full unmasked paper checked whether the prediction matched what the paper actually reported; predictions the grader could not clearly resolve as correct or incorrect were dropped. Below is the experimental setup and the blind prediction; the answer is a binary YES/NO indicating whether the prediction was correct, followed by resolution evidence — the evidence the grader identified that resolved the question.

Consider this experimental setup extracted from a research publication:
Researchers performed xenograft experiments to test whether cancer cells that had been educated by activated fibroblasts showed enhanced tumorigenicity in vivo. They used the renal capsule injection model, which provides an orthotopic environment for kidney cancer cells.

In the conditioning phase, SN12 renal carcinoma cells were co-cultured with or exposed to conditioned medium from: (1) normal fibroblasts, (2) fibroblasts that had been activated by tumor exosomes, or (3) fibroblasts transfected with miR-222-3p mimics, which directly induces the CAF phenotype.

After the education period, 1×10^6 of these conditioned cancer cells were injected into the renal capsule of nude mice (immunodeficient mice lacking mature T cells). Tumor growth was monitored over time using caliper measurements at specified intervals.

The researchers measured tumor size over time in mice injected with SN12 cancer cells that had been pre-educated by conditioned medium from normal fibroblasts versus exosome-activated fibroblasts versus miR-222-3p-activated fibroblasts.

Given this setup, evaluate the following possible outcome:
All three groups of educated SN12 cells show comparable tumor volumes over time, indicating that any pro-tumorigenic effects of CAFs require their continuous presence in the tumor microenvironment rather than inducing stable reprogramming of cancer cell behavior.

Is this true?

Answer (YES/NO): NO